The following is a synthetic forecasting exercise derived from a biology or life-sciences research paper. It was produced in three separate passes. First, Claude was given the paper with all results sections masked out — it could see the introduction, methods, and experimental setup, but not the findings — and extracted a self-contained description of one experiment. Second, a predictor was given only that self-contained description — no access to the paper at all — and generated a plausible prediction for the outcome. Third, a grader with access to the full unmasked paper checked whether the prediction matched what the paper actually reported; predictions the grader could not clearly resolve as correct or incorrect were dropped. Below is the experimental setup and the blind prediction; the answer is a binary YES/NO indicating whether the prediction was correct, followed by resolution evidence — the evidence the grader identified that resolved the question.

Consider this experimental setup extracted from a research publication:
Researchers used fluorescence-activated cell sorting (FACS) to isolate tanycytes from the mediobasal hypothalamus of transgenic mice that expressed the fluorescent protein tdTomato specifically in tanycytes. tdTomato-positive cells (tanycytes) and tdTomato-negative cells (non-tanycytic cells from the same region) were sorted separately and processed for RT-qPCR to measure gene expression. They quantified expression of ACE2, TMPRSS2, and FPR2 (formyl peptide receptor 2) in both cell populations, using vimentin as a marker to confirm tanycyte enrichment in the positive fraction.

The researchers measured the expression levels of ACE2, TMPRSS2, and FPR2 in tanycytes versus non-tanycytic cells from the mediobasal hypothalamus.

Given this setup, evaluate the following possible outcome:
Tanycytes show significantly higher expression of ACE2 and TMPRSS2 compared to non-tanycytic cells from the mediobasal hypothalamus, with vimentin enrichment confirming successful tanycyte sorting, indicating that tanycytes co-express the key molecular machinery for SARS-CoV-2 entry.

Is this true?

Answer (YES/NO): NO